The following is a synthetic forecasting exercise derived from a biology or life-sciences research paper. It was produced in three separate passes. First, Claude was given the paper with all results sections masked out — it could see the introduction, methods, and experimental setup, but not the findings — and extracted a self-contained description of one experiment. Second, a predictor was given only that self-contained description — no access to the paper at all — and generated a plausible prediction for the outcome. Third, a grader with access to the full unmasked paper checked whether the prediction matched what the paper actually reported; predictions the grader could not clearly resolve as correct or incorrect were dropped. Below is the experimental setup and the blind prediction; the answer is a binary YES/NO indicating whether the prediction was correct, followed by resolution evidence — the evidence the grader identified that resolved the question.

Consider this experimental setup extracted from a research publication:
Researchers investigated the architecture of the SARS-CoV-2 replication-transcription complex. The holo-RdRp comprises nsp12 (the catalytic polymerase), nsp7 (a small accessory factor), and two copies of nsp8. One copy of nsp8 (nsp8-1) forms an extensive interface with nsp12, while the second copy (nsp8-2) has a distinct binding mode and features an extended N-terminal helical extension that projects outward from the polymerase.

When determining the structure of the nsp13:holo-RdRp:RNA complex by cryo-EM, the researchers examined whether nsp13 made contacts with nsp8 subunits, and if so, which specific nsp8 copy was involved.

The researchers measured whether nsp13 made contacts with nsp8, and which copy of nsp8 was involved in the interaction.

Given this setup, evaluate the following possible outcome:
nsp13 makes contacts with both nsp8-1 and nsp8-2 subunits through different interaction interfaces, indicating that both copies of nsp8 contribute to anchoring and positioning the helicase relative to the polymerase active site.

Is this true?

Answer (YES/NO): YES